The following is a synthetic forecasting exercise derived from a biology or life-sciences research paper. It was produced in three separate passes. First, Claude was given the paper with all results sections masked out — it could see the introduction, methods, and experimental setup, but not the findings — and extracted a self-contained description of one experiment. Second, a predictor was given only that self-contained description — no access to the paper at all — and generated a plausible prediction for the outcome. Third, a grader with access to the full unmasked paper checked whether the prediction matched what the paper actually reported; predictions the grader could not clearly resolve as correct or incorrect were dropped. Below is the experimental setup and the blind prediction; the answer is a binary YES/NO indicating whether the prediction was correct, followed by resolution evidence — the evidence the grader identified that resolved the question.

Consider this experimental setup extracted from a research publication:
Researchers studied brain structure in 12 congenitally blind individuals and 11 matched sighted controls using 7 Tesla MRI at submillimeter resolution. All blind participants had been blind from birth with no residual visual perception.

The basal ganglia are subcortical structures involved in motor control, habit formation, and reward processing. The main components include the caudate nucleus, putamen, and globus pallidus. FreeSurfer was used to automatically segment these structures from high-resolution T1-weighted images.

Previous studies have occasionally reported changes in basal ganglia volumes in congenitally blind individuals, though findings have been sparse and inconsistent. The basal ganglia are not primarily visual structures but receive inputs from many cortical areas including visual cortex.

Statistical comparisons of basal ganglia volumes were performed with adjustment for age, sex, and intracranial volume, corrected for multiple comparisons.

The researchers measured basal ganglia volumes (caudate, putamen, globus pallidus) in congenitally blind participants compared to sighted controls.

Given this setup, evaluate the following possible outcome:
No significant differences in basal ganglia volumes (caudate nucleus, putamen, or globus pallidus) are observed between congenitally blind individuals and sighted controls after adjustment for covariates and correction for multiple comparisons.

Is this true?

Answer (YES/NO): NO